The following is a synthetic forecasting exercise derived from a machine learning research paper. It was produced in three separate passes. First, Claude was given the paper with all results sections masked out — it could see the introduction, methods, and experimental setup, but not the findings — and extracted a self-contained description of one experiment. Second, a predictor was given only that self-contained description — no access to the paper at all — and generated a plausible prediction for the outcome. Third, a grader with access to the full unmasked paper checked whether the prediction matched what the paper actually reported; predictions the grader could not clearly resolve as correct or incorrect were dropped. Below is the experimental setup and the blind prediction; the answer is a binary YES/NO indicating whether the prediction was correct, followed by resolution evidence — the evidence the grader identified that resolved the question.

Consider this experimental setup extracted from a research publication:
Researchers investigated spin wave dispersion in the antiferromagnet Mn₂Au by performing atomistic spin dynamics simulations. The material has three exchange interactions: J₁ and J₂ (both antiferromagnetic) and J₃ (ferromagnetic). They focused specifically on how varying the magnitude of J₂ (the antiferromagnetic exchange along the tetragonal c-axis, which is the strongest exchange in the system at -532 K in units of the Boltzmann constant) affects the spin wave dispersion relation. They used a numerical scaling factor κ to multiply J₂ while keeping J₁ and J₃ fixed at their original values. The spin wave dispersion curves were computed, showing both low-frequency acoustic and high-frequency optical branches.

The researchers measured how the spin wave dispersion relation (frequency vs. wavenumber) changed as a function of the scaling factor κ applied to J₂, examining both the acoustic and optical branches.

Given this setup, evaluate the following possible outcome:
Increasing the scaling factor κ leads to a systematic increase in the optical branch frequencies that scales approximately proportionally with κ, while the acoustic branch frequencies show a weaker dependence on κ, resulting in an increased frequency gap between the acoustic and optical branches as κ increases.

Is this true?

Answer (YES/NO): NO